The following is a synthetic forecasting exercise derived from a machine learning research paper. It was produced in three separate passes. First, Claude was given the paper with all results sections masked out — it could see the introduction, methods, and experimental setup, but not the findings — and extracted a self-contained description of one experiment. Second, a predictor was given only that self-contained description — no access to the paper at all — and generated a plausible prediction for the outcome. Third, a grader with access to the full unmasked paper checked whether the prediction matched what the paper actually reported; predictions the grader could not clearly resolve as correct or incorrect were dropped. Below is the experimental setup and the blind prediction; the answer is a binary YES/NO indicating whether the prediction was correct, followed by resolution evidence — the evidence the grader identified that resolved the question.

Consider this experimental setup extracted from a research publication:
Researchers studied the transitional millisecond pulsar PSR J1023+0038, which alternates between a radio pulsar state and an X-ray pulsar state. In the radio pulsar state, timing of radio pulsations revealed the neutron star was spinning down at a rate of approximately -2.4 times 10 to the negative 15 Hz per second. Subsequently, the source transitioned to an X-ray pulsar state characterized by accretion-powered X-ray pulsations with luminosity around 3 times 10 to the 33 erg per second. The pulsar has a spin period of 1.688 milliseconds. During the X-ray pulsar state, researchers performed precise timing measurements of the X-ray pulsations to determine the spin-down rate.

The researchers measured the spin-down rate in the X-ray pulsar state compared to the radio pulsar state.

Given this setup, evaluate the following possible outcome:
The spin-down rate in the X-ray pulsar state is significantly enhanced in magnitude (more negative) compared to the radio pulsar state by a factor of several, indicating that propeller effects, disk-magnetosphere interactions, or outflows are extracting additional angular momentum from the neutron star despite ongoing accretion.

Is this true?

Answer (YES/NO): NO